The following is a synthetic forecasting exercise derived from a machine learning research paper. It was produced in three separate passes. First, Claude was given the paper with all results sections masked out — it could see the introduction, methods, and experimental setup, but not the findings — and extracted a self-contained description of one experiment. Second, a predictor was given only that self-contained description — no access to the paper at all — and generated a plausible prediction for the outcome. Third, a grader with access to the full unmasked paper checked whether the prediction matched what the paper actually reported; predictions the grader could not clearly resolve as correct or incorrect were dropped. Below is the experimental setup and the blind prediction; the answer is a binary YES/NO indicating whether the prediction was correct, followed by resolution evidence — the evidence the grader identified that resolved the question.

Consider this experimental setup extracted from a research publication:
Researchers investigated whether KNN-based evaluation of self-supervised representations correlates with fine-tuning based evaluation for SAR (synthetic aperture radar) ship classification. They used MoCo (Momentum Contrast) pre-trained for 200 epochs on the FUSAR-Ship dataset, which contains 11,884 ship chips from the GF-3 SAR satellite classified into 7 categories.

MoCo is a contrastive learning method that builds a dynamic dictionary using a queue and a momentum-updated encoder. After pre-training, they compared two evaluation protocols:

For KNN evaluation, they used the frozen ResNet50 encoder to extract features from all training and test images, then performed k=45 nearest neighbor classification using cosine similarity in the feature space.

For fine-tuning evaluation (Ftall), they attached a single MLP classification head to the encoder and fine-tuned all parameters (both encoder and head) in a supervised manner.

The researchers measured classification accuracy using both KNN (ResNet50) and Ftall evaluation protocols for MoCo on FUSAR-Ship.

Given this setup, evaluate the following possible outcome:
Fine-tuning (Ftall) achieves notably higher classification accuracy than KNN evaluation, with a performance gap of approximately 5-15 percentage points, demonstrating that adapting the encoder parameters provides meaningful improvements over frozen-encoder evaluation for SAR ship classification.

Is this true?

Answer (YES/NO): NO